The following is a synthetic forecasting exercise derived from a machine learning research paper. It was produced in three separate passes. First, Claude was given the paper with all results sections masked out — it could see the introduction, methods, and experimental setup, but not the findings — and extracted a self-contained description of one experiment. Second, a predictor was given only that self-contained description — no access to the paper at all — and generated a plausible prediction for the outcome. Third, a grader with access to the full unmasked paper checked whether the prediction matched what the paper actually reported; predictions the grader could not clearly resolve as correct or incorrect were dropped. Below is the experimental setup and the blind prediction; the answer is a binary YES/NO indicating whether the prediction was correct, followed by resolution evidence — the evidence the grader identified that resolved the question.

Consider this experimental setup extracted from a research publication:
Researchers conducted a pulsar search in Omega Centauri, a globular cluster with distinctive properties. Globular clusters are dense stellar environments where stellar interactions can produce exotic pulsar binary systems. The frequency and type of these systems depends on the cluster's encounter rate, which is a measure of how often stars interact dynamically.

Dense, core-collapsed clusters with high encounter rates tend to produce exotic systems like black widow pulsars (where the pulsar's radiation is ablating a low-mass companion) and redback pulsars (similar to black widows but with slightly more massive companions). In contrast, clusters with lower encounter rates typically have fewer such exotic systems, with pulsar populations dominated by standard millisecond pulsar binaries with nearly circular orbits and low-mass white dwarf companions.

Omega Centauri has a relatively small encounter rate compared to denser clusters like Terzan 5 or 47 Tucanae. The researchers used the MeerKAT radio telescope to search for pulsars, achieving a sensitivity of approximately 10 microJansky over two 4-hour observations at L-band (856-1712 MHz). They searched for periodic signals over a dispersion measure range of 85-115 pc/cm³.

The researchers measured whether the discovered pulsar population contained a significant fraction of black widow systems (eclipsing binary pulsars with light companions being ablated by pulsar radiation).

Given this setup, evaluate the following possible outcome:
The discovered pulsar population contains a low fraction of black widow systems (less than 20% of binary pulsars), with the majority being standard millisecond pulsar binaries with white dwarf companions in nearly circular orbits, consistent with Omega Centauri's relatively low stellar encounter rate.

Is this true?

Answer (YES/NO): NO